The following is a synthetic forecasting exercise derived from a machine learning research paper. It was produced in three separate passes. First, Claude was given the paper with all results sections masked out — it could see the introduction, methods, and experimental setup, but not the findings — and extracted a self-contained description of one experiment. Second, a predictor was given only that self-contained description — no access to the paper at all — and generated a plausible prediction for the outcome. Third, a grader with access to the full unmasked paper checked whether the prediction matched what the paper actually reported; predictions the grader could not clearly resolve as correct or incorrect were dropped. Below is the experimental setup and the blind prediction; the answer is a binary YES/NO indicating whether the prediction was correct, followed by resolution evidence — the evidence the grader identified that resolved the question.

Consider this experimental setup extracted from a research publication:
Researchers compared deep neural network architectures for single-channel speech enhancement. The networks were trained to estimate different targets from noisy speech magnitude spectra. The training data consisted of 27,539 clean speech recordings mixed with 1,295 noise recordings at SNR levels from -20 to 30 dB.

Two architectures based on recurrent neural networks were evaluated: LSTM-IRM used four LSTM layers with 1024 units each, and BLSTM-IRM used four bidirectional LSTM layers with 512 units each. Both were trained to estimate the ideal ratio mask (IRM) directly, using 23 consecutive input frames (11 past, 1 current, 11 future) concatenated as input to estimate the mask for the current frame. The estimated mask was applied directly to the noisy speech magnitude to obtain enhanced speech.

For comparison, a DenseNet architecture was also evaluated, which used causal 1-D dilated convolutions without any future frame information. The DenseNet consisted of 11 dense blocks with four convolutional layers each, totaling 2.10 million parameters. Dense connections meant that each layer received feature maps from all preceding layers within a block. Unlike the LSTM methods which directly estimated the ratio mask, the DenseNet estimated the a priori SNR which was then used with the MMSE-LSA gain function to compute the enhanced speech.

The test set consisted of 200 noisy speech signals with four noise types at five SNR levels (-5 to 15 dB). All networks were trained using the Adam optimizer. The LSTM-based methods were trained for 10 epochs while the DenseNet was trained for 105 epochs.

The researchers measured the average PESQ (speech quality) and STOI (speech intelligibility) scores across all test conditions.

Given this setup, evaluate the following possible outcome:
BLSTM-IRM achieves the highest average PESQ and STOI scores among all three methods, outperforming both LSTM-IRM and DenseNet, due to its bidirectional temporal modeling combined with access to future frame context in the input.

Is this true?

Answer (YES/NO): NO